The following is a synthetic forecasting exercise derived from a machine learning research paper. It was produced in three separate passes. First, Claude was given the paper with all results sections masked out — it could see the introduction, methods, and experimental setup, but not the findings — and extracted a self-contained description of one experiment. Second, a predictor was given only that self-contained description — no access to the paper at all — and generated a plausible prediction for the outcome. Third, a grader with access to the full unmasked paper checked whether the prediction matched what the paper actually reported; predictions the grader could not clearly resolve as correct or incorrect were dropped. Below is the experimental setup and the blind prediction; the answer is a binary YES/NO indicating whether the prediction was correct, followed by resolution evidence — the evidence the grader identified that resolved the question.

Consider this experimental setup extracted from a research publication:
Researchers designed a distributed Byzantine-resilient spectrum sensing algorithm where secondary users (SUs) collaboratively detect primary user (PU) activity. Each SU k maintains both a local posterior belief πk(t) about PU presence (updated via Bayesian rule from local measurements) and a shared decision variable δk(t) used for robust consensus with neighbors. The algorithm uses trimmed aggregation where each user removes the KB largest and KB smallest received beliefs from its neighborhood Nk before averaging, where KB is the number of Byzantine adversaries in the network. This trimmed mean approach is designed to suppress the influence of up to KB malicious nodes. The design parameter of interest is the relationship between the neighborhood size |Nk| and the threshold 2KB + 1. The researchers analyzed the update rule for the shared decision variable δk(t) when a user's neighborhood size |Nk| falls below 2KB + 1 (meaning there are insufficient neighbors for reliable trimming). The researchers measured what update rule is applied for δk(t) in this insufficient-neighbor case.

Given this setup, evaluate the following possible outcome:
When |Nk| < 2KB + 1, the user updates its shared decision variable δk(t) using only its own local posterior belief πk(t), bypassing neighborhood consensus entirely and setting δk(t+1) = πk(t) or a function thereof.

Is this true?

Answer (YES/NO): YES